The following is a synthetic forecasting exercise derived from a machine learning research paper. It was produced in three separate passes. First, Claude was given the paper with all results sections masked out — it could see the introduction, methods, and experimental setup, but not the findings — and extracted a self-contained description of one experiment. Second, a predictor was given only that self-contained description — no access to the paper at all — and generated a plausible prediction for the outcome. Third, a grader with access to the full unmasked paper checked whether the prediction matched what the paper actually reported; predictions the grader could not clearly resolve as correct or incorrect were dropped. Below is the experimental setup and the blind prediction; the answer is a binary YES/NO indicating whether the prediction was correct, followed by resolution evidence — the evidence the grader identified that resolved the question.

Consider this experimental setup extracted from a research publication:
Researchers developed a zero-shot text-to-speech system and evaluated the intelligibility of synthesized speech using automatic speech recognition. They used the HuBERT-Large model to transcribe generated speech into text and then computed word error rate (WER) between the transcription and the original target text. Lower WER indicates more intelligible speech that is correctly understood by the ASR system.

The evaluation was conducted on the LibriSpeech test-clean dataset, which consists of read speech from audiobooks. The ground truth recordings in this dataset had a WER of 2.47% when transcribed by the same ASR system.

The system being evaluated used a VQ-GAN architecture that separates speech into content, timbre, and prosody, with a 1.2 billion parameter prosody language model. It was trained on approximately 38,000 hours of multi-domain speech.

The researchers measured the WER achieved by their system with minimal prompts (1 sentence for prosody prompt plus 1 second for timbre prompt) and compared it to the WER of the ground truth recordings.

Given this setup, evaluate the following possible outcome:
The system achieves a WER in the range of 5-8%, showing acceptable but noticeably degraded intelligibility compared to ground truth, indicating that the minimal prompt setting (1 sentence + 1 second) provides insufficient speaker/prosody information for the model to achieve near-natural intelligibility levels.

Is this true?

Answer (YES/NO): NO